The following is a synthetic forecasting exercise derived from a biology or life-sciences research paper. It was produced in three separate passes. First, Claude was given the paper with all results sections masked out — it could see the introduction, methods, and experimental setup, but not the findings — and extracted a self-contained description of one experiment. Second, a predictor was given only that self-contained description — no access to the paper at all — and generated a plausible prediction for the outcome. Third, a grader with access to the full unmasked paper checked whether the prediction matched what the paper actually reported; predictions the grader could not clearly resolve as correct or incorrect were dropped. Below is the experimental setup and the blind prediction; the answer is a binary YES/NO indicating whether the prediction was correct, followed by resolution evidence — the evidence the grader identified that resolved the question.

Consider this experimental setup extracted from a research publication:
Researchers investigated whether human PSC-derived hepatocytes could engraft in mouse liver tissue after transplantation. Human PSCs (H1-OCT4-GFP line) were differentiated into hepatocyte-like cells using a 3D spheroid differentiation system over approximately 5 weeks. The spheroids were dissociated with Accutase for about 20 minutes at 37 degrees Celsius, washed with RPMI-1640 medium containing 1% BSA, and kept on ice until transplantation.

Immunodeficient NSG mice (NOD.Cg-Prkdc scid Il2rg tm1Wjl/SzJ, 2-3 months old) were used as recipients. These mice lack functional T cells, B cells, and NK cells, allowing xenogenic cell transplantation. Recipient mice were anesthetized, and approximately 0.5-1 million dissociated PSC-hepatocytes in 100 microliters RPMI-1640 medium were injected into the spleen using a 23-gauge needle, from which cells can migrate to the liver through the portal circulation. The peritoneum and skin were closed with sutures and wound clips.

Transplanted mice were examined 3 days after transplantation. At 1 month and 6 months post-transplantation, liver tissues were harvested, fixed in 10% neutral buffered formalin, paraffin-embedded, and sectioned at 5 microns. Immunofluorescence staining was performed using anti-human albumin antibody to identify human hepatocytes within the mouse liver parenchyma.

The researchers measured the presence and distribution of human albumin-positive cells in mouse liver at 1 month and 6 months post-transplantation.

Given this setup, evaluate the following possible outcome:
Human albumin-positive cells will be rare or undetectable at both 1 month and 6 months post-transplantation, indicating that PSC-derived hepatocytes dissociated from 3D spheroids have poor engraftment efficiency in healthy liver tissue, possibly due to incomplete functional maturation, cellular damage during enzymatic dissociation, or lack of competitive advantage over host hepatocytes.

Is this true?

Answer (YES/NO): NO